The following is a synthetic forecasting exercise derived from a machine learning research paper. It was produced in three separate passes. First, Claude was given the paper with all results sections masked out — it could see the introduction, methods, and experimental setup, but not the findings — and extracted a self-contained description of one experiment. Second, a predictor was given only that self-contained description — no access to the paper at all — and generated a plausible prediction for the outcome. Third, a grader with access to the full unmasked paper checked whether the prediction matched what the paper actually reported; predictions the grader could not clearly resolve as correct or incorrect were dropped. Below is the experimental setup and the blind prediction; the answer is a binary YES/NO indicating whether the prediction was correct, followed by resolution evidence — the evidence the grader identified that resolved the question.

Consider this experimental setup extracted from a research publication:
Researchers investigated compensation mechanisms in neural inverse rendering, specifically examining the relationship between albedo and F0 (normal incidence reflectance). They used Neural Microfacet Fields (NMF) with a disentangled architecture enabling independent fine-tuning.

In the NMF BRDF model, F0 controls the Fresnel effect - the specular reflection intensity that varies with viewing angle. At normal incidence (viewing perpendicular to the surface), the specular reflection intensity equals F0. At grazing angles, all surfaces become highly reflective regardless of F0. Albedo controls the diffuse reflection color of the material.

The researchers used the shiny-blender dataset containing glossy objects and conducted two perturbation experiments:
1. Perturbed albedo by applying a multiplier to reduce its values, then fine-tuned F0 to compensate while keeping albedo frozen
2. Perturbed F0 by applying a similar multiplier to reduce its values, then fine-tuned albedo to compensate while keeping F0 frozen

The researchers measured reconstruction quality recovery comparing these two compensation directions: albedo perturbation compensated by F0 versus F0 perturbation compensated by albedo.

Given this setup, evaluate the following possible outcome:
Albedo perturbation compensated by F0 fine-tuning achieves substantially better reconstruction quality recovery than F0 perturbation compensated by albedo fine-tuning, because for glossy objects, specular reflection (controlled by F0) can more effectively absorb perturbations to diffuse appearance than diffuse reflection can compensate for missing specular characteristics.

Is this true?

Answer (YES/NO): NO